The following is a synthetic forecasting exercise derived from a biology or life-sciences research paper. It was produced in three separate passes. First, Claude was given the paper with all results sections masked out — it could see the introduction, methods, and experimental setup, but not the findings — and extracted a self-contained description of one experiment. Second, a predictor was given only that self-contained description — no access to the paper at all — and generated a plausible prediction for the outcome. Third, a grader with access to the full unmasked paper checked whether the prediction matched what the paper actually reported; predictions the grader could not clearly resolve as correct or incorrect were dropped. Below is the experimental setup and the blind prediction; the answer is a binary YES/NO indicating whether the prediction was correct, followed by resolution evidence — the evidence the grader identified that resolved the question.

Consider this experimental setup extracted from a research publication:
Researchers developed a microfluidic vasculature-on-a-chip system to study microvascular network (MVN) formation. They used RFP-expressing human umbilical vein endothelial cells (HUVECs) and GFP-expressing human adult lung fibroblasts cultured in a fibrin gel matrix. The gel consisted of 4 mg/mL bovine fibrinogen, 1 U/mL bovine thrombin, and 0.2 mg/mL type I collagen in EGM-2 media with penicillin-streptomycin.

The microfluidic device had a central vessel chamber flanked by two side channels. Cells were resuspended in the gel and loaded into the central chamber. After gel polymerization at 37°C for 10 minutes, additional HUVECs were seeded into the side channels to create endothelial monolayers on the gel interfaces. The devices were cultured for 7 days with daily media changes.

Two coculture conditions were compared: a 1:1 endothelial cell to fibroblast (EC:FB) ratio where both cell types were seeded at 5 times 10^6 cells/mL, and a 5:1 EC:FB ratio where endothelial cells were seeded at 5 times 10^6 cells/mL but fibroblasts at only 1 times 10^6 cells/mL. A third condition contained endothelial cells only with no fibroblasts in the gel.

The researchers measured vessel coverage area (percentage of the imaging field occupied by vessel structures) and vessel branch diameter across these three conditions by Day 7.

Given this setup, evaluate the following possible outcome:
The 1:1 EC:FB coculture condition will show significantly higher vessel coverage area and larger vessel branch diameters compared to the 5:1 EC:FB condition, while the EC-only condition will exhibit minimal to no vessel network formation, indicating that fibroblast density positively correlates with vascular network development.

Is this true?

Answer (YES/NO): NO